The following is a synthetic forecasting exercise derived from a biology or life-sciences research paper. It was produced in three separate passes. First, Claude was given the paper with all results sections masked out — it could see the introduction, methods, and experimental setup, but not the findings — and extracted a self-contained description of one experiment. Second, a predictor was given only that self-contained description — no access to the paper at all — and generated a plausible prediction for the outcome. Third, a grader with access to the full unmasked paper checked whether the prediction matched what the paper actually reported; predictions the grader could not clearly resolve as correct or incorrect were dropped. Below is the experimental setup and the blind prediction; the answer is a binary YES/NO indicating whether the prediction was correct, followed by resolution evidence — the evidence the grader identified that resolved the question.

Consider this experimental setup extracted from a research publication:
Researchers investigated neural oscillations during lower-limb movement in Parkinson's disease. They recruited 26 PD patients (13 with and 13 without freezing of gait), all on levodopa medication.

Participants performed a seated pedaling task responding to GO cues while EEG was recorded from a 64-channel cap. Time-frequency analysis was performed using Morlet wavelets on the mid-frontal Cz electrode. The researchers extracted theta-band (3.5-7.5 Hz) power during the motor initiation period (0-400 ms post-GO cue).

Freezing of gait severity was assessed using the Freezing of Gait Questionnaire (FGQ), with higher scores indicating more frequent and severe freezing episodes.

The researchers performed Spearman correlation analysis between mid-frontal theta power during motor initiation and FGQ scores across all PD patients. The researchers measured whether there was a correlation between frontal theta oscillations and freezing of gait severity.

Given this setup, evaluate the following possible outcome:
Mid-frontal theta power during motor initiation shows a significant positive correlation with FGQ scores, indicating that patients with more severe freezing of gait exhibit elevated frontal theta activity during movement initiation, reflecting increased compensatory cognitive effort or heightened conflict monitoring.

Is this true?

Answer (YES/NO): NO